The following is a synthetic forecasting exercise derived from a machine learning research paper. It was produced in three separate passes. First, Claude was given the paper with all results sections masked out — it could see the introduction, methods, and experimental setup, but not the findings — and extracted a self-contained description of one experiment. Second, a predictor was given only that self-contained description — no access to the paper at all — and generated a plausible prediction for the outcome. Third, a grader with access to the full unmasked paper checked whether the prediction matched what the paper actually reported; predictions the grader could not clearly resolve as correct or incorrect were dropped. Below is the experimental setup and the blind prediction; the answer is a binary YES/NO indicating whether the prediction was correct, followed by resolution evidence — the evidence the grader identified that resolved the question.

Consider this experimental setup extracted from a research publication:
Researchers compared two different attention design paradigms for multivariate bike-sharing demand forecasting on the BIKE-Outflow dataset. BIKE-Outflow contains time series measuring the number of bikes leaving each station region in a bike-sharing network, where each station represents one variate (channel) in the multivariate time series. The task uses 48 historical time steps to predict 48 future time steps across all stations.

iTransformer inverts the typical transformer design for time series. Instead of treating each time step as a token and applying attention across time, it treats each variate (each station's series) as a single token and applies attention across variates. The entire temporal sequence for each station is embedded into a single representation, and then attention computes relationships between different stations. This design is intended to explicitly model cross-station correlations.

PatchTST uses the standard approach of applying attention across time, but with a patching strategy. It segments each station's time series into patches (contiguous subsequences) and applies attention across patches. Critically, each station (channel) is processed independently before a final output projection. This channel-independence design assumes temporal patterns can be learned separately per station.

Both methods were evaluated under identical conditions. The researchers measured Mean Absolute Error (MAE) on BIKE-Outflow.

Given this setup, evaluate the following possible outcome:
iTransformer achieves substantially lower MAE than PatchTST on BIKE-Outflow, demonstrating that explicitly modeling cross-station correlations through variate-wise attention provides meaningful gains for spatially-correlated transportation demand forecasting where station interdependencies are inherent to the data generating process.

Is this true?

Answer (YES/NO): NO